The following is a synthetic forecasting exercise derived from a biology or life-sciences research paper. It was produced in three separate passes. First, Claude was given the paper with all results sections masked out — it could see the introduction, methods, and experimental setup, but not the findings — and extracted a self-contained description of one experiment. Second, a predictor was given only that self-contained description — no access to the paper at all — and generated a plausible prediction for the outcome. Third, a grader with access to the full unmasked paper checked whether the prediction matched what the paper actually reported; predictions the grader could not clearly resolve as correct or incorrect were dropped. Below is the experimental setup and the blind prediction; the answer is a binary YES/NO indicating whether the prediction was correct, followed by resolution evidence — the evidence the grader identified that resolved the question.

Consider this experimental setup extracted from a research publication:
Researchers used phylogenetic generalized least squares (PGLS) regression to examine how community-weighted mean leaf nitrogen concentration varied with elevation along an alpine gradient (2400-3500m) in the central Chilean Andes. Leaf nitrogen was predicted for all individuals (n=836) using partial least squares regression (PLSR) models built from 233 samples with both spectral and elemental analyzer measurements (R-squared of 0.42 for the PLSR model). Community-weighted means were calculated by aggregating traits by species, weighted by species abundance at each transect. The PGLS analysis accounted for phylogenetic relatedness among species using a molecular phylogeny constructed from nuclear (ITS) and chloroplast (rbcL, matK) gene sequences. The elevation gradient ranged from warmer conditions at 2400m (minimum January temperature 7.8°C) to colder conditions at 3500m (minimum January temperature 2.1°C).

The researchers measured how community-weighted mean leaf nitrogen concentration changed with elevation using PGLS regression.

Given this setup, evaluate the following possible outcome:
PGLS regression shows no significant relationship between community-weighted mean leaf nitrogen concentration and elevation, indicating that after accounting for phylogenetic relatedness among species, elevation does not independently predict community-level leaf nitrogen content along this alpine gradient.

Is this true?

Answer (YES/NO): NO